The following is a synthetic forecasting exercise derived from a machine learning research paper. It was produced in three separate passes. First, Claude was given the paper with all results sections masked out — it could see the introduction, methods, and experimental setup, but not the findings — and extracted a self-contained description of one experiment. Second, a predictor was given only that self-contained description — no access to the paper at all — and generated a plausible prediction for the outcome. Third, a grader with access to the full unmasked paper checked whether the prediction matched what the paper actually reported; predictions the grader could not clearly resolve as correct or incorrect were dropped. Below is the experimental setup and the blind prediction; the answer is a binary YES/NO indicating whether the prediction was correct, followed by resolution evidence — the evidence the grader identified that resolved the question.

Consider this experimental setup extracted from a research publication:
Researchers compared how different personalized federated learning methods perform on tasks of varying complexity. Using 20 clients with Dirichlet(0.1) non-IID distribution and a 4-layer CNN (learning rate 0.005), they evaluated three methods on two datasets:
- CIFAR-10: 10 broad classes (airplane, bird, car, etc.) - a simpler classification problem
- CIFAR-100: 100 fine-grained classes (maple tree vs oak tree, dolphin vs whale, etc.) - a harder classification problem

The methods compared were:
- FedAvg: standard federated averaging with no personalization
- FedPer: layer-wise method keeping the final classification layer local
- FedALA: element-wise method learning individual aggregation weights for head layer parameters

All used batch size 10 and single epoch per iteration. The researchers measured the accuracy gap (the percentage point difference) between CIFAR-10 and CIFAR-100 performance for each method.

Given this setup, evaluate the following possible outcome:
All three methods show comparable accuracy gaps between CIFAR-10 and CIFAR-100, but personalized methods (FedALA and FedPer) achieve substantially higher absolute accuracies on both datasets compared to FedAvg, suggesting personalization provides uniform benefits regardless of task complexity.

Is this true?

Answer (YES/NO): NO